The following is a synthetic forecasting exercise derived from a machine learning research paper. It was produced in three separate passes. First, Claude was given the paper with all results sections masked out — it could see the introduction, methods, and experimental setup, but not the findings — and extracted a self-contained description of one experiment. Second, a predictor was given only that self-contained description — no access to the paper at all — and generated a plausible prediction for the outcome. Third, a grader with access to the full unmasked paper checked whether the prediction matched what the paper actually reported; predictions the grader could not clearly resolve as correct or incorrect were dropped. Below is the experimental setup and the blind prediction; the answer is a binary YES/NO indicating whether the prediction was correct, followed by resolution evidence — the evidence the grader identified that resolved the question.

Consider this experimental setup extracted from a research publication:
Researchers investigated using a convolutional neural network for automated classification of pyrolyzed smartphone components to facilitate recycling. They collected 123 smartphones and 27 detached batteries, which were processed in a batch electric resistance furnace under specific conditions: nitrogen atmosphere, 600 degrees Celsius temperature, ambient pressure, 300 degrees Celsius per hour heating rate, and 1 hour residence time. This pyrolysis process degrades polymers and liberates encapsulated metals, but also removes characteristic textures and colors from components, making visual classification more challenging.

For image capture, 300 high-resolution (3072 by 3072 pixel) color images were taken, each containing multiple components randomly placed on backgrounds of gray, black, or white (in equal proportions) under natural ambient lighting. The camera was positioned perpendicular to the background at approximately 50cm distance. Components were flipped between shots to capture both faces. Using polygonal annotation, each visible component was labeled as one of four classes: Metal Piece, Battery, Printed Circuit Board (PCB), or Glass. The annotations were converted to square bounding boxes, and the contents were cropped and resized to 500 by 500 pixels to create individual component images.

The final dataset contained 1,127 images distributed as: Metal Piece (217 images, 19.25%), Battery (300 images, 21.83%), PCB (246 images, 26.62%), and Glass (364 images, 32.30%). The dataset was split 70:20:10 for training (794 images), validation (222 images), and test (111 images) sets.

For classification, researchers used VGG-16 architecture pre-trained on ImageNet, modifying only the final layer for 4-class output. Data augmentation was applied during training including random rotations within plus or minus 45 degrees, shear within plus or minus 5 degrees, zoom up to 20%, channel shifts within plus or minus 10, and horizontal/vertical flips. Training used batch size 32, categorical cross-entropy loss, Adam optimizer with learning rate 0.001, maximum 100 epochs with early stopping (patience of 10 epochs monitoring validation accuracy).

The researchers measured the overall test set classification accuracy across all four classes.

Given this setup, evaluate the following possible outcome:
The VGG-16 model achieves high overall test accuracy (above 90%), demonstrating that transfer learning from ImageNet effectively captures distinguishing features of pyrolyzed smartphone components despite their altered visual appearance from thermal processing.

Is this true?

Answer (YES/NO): NO